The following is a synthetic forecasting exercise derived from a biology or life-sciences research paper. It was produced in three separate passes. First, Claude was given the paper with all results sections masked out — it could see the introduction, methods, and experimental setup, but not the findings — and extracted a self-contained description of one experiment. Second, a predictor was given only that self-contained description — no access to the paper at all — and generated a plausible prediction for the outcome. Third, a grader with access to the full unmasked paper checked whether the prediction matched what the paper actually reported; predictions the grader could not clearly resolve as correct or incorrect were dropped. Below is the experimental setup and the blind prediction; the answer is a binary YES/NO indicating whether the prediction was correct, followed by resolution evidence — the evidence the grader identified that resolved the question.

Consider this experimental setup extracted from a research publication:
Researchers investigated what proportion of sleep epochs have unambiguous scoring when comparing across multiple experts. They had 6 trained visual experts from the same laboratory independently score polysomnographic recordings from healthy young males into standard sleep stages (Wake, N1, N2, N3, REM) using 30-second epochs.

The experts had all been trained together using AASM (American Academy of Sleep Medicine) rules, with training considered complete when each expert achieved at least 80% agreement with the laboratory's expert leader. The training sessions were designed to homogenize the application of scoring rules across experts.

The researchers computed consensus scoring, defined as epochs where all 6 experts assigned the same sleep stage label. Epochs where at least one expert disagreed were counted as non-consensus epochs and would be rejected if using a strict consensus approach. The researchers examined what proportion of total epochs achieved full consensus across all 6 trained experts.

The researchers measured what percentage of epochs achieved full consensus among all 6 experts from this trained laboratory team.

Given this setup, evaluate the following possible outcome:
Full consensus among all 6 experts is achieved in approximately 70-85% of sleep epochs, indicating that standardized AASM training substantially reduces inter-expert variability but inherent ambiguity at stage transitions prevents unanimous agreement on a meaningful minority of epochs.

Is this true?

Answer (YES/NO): NO